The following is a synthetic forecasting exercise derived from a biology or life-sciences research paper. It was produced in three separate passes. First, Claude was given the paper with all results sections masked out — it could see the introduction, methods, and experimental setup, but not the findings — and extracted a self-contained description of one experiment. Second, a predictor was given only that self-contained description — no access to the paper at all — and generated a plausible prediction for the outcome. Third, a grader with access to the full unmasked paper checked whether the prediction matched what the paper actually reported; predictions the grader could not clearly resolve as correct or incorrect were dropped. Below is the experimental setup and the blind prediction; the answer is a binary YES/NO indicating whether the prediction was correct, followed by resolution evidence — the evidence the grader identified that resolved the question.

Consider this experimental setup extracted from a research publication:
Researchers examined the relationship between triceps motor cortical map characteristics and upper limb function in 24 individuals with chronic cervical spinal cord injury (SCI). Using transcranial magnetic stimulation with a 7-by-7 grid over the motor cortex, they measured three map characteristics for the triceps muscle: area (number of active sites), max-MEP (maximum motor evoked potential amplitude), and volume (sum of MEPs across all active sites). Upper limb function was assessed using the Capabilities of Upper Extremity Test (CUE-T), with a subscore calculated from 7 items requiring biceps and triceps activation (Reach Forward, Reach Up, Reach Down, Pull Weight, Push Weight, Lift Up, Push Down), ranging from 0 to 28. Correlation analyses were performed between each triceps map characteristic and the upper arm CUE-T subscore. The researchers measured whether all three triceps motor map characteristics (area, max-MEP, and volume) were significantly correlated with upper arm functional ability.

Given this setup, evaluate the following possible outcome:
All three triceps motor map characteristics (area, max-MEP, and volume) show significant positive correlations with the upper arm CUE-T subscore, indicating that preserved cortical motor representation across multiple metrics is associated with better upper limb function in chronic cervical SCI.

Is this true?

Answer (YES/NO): NO